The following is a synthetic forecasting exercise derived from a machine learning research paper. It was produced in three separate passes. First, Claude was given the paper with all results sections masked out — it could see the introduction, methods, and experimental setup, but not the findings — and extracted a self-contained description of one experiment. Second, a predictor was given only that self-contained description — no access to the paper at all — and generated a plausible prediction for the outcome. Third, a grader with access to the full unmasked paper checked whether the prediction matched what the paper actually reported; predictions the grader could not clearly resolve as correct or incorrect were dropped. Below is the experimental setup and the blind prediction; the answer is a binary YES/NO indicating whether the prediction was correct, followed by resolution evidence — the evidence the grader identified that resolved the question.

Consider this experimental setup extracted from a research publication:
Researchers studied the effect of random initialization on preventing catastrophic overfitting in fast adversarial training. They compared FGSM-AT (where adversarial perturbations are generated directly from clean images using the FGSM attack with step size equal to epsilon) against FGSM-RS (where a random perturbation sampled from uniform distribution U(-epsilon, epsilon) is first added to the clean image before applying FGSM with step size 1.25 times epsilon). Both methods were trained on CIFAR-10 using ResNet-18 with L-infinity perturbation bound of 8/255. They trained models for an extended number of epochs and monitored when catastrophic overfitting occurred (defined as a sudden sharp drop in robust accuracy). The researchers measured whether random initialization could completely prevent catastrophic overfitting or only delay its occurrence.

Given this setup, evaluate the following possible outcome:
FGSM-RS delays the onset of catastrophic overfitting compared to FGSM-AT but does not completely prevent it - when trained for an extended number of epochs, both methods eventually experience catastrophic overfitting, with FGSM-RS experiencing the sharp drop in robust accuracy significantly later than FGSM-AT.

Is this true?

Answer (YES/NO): YES